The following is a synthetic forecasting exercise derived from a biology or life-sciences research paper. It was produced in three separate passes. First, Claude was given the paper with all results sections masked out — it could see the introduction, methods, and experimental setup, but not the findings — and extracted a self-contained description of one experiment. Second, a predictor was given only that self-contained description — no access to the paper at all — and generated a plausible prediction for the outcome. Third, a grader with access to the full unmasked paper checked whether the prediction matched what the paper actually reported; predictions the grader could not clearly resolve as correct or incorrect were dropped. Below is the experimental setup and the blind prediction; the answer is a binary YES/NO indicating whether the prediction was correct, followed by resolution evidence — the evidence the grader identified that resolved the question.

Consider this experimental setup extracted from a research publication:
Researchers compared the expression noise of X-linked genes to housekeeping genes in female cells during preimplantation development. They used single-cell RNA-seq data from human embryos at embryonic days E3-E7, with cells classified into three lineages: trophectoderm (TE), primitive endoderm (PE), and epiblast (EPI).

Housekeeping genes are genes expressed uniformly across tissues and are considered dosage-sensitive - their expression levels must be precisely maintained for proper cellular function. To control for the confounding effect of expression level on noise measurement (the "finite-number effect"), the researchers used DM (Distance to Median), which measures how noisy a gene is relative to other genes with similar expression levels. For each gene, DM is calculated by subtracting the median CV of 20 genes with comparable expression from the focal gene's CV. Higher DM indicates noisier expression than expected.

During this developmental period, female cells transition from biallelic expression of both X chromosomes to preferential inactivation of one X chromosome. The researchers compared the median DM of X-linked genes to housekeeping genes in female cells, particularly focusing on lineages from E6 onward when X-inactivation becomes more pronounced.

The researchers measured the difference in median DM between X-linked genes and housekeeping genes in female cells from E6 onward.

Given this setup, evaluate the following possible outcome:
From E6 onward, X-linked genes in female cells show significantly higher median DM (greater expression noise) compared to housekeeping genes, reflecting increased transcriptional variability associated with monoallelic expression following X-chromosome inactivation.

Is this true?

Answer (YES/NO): YES